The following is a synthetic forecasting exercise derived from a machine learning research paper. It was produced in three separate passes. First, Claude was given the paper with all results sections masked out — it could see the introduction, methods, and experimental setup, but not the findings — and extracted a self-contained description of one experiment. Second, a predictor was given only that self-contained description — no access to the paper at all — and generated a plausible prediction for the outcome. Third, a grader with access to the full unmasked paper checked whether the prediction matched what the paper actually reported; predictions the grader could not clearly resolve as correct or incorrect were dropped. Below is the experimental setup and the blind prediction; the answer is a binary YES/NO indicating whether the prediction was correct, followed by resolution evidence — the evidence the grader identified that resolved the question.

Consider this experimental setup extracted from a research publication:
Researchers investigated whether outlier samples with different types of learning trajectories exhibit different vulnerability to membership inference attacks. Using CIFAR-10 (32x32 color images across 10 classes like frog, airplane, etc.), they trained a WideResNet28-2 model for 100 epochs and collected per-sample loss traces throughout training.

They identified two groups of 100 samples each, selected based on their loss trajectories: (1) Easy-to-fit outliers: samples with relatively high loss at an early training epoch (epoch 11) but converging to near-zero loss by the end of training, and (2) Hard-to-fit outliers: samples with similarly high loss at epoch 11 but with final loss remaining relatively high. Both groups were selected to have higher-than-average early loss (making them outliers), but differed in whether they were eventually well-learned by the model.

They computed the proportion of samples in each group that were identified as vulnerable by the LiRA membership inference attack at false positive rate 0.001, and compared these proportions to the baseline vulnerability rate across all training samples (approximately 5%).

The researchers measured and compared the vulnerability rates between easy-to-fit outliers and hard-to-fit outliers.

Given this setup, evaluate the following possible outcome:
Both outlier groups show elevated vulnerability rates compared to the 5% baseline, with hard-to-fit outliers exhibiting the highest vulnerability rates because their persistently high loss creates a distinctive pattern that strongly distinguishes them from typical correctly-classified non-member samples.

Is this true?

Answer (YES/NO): NO